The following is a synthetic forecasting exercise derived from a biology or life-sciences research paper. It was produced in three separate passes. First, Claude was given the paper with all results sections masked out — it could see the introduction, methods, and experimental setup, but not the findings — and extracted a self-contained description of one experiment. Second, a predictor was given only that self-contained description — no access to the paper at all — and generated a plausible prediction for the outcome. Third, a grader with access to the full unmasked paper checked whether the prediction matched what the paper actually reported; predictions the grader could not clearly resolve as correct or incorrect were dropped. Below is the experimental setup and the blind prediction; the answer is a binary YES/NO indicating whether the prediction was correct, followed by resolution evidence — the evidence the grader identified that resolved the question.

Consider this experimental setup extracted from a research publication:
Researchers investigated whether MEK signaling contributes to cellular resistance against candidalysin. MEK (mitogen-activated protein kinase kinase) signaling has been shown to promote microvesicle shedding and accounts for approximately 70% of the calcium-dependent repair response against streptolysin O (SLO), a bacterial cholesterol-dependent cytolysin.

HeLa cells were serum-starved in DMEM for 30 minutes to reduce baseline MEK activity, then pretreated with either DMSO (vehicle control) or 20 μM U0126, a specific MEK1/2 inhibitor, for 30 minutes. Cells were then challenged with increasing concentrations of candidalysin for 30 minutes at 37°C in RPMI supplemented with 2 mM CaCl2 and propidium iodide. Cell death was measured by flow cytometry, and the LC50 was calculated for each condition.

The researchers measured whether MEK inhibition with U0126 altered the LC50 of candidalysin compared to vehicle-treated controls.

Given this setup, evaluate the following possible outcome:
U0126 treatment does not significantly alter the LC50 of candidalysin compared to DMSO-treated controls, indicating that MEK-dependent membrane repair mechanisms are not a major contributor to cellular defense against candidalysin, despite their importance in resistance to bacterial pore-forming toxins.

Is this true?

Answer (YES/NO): NO